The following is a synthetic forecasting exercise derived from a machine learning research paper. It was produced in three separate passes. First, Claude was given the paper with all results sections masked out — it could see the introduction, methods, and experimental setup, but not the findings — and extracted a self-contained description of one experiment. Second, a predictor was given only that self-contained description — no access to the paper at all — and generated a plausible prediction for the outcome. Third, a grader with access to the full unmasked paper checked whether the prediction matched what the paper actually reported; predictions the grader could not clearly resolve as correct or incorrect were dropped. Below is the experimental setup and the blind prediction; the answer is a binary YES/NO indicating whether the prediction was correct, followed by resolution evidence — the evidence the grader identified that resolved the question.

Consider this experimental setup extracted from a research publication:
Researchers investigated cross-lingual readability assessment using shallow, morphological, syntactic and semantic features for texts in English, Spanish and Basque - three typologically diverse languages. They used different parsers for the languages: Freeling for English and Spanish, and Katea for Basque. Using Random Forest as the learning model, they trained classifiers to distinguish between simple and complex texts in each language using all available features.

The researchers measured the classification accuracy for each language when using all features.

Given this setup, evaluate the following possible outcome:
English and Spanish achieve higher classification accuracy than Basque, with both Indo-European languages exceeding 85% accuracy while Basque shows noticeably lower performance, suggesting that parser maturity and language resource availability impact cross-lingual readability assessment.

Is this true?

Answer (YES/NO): NO